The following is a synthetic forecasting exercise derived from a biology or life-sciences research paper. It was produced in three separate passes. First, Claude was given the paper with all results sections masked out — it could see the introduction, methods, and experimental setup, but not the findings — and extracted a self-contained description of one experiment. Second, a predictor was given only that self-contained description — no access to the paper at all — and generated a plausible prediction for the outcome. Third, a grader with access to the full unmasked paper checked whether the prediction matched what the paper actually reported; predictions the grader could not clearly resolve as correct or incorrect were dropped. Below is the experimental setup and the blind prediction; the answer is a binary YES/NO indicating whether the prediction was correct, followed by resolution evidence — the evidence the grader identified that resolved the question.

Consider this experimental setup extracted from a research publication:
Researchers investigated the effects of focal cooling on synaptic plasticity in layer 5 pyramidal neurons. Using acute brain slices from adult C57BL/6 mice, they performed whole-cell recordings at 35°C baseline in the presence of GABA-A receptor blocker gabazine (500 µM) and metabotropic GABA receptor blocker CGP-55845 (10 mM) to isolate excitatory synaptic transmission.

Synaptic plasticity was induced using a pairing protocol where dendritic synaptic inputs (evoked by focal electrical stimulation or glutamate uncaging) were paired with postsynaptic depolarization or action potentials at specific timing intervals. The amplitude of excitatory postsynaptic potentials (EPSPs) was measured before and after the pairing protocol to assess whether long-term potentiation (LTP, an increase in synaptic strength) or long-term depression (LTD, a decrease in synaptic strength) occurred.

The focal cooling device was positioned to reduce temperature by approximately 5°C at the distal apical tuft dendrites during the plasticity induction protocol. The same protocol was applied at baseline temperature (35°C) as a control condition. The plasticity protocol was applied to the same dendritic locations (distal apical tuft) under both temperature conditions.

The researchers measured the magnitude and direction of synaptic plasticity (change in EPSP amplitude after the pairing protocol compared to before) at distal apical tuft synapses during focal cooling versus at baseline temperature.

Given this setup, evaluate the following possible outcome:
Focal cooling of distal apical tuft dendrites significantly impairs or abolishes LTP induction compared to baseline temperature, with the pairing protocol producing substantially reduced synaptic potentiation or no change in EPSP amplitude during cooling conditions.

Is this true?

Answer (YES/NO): NO